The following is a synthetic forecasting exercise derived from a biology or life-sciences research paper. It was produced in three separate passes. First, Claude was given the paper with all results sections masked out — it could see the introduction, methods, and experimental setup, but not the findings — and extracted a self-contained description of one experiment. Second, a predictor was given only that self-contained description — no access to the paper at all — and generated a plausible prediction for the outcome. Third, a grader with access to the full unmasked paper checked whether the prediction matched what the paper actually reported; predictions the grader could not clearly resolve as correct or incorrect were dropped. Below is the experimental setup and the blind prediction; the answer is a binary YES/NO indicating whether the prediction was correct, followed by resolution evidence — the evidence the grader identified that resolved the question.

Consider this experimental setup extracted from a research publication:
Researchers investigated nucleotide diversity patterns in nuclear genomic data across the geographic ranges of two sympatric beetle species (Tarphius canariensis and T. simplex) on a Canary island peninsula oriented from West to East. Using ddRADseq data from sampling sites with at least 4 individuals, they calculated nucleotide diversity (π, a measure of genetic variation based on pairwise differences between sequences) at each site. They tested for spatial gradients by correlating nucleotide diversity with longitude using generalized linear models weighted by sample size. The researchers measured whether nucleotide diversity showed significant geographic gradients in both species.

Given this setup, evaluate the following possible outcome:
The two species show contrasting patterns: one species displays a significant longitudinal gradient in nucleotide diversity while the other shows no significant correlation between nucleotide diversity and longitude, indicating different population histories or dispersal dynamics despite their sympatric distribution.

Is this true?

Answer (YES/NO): NO